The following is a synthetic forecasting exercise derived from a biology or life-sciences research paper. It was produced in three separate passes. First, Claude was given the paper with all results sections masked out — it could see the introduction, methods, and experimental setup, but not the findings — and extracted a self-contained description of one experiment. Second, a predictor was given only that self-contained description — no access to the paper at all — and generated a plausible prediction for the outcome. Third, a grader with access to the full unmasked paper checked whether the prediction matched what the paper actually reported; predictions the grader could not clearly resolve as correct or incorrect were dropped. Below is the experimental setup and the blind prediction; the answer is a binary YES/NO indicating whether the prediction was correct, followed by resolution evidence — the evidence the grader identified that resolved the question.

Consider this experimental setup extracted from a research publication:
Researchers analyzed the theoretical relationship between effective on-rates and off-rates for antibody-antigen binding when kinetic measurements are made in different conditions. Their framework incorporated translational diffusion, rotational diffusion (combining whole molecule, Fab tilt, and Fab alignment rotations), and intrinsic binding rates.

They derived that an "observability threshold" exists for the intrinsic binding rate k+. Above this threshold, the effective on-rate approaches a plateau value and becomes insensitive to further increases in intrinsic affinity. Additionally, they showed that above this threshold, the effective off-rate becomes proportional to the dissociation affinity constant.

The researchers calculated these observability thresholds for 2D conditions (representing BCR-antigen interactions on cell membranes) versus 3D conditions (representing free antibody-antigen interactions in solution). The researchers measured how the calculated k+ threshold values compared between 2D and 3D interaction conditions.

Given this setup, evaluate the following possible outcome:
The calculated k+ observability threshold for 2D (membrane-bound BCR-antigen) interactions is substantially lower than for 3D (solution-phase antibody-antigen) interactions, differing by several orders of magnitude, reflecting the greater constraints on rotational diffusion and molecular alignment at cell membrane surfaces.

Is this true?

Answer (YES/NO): YES